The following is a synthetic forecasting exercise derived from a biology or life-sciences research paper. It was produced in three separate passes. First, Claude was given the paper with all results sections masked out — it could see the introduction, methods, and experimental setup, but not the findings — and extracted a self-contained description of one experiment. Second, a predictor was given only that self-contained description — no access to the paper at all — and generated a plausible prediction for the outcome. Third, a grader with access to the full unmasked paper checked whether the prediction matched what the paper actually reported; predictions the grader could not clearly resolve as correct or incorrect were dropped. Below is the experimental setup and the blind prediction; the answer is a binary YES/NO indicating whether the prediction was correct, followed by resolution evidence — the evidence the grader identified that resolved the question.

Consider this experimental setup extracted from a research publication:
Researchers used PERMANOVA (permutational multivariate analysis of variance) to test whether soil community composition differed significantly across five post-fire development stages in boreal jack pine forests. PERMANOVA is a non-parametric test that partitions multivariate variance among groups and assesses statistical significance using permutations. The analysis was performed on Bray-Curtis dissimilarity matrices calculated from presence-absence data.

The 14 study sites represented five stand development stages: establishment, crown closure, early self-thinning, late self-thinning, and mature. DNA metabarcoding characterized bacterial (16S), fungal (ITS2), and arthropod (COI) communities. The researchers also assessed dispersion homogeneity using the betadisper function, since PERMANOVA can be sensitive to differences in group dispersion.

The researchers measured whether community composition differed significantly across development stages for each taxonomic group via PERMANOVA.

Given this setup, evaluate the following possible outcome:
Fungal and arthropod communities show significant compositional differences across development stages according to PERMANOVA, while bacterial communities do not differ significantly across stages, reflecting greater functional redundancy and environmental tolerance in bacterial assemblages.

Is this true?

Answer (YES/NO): NO